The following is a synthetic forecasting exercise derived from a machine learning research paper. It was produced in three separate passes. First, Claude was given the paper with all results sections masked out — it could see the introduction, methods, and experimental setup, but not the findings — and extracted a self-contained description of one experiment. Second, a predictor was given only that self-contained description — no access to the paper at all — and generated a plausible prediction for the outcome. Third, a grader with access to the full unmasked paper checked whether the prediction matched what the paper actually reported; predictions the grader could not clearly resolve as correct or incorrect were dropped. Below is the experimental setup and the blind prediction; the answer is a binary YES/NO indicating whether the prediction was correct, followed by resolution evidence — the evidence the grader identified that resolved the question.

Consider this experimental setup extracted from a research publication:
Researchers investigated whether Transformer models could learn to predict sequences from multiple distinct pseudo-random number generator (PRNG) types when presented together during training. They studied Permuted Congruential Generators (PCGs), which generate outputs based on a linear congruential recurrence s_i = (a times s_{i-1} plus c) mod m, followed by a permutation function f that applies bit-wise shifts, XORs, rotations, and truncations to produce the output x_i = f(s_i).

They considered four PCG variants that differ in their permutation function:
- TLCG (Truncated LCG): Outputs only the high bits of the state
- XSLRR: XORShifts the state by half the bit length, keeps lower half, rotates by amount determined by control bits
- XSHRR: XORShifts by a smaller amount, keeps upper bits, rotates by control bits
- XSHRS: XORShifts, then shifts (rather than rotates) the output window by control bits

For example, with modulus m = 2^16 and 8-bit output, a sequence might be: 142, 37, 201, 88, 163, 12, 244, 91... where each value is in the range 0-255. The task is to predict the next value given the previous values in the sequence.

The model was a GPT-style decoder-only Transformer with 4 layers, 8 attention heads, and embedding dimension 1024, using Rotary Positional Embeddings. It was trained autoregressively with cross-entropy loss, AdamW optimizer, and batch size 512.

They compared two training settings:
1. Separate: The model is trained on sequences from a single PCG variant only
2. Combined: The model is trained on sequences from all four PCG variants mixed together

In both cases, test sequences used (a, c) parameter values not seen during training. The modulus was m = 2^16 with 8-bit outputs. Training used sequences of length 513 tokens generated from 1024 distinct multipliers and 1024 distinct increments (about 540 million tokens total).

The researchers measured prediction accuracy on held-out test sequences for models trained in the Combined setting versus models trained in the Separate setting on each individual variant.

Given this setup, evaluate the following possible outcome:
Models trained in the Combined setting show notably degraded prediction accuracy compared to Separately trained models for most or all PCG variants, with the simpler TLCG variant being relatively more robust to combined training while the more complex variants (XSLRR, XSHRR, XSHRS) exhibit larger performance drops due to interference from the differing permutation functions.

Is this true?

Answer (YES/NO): YES